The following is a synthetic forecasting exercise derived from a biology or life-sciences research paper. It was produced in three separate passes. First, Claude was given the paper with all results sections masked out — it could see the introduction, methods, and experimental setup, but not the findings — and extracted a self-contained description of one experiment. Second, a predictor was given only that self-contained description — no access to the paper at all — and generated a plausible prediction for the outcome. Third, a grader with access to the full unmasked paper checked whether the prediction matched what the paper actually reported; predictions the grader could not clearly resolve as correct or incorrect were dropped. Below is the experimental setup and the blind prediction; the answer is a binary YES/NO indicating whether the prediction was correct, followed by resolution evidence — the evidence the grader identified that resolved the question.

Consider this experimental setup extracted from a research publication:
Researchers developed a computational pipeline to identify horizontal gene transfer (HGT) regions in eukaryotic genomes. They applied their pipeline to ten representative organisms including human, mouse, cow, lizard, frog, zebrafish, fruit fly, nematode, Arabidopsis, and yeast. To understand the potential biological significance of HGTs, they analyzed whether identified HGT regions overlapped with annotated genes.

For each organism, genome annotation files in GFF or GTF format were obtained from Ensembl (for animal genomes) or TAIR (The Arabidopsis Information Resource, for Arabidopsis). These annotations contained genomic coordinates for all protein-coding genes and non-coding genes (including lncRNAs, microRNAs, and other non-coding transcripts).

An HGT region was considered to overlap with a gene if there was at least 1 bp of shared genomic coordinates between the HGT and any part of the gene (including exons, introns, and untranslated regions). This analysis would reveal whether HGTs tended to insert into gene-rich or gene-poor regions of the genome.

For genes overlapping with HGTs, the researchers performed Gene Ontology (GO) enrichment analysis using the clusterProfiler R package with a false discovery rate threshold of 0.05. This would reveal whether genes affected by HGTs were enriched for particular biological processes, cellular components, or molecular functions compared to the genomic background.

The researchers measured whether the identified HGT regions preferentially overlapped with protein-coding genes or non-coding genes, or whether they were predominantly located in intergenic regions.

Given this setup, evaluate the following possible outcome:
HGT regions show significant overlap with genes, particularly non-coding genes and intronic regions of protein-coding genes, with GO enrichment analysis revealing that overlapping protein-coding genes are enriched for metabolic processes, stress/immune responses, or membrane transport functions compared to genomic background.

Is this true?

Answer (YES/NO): NO